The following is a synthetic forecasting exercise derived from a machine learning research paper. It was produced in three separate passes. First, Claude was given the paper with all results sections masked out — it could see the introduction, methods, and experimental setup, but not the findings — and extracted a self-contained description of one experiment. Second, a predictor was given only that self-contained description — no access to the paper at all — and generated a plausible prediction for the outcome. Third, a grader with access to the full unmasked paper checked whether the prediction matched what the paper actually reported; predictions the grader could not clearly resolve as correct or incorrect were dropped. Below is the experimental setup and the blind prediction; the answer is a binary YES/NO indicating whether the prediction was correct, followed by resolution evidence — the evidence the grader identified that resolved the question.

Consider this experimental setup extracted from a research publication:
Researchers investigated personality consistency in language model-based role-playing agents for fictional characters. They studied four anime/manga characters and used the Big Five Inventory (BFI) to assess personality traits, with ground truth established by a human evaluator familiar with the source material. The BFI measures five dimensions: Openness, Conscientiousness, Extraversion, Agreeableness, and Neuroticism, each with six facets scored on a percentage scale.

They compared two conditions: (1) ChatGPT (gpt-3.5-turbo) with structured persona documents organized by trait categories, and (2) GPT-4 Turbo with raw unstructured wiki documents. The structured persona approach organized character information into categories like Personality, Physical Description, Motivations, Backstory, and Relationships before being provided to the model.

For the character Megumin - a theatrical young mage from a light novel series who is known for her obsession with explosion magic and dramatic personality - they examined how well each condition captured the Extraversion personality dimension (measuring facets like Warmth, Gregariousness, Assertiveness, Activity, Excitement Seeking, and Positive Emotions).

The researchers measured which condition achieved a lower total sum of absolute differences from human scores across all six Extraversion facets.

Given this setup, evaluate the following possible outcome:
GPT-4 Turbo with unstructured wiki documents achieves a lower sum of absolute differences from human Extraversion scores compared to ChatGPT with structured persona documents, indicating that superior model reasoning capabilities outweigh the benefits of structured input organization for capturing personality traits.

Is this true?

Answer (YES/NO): YES